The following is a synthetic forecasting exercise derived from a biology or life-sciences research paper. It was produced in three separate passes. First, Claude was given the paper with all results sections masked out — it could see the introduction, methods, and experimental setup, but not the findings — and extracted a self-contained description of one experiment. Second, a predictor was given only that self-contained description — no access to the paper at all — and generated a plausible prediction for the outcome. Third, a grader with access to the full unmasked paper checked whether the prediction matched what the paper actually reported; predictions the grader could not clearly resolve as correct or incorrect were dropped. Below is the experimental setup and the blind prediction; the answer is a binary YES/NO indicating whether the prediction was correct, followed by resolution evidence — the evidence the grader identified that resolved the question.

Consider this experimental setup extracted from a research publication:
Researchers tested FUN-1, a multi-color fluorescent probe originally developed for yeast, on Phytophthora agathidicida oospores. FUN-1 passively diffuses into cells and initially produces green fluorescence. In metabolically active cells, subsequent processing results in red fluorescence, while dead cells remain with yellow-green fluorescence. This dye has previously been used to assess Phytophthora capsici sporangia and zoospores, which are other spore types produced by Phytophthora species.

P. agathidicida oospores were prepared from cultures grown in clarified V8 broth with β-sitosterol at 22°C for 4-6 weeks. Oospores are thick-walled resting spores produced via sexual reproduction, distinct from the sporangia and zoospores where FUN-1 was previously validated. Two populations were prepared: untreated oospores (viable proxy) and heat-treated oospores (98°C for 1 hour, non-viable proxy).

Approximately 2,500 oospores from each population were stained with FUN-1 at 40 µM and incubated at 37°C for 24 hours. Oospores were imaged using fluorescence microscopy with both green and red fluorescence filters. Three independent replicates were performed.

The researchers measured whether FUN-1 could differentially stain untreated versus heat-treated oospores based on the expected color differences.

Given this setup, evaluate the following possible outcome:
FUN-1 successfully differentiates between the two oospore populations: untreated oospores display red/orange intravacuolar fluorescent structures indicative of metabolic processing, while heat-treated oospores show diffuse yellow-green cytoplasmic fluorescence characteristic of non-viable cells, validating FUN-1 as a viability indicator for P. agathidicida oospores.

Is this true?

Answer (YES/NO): NO